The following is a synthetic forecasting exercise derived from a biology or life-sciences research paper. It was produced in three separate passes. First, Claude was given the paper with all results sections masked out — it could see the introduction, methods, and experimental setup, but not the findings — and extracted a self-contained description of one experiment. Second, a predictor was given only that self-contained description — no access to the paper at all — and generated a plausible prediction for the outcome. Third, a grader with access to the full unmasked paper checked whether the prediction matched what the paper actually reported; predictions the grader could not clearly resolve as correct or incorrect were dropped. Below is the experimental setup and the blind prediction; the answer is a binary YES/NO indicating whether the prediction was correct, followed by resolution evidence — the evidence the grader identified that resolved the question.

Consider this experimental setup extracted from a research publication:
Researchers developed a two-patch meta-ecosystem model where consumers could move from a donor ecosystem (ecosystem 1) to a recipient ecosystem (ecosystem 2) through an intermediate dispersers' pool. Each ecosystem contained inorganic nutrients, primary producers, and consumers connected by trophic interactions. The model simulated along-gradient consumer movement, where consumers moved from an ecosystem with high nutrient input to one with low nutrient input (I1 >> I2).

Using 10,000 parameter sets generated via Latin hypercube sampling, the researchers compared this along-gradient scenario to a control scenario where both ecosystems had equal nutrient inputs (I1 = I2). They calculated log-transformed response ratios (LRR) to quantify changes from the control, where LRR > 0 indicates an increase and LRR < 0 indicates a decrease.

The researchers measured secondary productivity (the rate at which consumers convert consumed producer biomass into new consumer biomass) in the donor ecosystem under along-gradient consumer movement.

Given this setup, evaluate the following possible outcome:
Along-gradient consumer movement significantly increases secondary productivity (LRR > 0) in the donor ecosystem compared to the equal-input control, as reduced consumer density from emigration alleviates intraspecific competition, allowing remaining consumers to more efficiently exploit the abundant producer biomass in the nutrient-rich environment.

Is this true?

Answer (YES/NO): YES